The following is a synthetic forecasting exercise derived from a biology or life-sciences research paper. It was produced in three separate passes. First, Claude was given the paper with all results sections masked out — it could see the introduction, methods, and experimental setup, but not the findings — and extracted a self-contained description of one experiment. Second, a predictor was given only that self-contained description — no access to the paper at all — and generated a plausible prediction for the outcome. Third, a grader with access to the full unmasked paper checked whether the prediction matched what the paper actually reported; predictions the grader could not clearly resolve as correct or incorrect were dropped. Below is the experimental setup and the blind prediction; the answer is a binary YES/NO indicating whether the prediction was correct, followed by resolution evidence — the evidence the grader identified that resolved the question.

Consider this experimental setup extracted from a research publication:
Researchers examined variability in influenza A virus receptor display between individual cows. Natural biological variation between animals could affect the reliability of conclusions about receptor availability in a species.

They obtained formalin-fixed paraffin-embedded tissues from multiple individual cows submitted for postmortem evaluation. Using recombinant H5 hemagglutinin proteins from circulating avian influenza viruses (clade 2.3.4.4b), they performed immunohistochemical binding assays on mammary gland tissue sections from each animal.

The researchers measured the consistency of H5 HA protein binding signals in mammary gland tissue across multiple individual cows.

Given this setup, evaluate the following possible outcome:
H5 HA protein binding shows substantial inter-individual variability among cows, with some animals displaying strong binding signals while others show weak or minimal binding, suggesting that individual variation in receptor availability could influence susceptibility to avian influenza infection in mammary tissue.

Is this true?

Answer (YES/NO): NO